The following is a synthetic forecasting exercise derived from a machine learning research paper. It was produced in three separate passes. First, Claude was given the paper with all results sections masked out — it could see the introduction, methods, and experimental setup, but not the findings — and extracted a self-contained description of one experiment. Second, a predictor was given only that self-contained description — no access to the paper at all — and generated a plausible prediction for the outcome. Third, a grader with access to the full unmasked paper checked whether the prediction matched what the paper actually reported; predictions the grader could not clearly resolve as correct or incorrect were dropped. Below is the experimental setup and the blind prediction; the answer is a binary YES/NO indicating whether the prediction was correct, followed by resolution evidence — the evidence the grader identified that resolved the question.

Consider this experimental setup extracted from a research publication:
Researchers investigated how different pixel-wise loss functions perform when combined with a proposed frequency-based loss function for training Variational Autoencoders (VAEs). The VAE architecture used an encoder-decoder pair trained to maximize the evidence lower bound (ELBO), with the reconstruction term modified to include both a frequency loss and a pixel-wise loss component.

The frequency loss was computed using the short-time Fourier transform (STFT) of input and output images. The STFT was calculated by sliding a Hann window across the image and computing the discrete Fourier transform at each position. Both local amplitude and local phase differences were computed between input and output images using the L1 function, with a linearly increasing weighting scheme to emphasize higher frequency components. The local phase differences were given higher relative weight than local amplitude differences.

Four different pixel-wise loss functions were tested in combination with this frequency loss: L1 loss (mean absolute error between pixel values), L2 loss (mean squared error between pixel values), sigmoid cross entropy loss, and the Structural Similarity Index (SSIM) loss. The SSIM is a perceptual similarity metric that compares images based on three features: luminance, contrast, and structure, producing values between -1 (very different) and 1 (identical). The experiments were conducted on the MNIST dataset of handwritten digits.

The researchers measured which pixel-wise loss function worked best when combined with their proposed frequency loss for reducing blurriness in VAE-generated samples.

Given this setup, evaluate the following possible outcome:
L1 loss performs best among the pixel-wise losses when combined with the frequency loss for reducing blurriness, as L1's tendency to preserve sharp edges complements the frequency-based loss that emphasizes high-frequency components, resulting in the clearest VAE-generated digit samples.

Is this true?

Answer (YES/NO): NO